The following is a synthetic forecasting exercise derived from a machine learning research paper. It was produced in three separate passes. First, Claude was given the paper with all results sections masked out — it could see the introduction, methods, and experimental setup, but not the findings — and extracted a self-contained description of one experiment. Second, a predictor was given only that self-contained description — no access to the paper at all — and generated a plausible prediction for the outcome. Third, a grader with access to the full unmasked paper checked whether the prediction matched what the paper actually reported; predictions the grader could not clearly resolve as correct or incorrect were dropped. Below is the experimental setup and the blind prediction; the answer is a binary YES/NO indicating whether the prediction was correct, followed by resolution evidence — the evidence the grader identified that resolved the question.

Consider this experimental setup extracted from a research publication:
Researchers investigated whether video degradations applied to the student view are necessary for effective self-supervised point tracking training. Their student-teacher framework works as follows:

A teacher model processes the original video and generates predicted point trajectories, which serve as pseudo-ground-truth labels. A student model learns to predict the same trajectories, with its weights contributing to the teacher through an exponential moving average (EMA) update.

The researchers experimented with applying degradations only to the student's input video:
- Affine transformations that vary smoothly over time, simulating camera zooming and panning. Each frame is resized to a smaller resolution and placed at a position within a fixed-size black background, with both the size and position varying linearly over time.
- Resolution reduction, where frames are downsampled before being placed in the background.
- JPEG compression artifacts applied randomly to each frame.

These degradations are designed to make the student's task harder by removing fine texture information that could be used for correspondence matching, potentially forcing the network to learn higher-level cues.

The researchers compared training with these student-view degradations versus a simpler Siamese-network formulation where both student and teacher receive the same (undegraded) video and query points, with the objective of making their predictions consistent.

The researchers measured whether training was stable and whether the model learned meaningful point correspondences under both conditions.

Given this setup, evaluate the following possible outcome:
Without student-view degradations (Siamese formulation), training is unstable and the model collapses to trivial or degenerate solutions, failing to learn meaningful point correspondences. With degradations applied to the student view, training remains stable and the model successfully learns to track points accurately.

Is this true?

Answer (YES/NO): NO